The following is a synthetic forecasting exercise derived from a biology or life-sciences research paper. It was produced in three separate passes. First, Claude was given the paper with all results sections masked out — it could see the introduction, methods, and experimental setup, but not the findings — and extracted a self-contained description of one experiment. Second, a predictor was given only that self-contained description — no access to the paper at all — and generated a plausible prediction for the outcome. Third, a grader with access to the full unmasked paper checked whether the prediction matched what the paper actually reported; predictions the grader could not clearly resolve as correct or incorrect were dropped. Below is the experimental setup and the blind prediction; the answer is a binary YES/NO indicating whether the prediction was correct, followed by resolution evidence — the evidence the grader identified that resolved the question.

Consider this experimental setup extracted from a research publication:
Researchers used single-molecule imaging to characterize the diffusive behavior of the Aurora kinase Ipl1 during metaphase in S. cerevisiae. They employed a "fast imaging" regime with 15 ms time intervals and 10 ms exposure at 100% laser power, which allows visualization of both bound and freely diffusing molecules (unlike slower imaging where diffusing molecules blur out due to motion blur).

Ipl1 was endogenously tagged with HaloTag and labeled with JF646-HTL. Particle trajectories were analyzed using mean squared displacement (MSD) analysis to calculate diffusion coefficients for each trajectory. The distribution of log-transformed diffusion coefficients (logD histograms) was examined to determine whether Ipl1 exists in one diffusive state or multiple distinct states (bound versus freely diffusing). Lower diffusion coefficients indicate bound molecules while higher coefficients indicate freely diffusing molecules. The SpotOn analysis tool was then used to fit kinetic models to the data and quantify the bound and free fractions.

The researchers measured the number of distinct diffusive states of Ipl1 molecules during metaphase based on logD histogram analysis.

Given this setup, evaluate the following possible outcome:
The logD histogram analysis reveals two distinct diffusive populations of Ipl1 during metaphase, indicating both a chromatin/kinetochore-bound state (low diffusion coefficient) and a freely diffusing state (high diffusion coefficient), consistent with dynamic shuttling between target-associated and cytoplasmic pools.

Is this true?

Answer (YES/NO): YES